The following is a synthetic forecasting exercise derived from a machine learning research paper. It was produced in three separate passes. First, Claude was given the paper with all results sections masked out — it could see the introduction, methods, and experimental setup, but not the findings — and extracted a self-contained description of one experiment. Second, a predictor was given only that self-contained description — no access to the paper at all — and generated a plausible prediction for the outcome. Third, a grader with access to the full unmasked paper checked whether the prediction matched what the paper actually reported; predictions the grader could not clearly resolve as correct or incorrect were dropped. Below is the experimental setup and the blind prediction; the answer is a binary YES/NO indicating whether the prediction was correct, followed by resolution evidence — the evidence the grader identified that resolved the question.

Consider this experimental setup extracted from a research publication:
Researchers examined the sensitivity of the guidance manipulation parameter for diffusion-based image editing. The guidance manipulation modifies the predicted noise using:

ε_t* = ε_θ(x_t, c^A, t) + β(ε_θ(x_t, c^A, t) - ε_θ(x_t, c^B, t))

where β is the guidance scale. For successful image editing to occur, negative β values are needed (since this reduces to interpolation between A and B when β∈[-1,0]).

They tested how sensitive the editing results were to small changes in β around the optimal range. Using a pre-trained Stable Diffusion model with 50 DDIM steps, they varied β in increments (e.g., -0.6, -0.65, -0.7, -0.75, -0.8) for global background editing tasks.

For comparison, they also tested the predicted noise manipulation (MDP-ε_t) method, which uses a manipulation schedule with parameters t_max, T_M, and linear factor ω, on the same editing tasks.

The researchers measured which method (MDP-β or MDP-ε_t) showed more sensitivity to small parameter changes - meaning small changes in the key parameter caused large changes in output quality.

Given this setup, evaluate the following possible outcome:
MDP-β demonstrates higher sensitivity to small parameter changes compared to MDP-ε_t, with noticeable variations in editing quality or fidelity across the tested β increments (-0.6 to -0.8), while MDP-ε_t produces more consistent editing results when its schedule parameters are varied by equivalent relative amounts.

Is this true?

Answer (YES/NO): YES